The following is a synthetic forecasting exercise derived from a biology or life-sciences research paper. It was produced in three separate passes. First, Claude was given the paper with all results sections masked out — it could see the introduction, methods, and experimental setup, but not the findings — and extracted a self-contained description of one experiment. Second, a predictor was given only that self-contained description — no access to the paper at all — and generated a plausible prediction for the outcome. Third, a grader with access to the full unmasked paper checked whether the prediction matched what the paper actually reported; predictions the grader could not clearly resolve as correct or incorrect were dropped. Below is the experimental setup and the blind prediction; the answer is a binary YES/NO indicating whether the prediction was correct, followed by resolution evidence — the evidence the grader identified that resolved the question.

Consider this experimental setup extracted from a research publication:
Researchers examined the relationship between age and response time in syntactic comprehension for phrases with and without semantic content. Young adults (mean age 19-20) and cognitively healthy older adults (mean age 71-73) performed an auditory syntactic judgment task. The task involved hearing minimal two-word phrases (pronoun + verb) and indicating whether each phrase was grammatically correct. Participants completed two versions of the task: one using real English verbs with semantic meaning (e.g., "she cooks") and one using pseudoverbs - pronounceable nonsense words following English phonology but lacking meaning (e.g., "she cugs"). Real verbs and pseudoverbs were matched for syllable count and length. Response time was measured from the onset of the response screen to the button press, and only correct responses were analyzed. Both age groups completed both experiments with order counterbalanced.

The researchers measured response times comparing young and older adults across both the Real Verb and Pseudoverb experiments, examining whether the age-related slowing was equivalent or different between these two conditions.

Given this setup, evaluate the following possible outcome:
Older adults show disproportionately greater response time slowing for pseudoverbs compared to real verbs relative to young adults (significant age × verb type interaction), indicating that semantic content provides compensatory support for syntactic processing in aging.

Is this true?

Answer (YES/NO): YES